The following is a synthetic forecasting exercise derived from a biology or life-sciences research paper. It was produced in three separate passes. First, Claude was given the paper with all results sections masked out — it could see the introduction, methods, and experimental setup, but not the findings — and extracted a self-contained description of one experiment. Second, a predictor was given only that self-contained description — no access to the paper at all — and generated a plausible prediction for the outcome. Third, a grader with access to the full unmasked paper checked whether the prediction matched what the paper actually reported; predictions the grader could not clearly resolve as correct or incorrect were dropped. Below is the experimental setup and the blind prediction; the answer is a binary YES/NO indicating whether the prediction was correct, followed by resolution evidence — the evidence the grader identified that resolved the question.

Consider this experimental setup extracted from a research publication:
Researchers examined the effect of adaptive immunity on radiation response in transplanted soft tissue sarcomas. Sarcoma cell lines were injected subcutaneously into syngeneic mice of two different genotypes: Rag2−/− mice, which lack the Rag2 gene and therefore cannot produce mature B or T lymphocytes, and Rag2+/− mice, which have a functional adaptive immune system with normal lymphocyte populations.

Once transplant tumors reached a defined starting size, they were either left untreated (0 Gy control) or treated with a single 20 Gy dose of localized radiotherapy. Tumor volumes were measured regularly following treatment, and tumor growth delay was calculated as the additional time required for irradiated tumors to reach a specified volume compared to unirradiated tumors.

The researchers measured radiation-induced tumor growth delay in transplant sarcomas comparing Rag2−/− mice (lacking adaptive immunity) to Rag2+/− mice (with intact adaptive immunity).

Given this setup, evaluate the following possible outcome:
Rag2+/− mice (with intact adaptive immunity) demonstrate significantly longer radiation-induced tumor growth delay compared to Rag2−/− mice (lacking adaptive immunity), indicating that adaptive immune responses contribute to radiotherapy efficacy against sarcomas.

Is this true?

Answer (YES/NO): YES